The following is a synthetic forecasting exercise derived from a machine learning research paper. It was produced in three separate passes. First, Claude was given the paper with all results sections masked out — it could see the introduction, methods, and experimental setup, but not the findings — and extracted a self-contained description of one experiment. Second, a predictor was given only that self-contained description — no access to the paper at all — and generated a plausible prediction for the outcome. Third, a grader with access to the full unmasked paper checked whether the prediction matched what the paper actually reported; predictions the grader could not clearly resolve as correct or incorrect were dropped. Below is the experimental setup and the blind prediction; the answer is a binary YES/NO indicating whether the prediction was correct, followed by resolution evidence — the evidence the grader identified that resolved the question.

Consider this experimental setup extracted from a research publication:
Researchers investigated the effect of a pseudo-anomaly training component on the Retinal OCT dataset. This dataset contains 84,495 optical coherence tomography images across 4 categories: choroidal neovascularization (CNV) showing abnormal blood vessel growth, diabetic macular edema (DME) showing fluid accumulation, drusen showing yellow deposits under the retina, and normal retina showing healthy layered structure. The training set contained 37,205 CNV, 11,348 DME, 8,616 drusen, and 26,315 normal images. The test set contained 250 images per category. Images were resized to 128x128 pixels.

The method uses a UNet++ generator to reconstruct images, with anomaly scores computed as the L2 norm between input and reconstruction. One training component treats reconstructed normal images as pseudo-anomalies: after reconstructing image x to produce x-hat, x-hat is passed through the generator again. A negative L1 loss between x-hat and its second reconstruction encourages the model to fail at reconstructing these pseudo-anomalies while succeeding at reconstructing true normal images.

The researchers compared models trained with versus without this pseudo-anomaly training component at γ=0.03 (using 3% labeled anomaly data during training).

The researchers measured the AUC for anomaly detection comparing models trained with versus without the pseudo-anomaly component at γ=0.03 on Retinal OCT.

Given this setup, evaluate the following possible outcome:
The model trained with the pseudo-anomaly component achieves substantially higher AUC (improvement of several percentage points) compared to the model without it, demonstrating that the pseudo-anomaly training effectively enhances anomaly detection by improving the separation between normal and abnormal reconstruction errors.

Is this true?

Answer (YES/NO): YES